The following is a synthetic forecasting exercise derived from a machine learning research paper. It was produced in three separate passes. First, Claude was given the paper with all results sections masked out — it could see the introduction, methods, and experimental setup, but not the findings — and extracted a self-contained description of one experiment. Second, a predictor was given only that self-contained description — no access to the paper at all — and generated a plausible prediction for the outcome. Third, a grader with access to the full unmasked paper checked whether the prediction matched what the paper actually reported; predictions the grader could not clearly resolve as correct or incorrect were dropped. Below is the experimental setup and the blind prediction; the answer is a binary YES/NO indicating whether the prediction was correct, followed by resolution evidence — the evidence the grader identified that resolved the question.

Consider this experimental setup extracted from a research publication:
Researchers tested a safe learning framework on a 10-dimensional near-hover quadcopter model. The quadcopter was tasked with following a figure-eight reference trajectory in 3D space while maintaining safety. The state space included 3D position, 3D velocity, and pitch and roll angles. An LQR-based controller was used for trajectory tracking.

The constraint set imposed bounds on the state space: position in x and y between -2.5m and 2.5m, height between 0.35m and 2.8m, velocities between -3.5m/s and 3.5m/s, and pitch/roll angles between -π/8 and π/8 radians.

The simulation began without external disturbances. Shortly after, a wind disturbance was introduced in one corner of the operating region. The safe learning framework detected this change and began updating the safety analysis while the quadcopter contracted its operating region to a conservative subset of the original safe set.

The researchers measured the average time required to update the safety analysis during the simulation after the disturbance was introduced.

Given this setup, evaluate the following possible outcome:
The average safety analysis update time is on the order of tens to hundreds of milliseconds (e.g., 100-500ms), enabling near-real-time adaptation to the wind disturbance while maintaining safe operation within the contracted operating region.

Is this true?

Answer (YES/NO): NO